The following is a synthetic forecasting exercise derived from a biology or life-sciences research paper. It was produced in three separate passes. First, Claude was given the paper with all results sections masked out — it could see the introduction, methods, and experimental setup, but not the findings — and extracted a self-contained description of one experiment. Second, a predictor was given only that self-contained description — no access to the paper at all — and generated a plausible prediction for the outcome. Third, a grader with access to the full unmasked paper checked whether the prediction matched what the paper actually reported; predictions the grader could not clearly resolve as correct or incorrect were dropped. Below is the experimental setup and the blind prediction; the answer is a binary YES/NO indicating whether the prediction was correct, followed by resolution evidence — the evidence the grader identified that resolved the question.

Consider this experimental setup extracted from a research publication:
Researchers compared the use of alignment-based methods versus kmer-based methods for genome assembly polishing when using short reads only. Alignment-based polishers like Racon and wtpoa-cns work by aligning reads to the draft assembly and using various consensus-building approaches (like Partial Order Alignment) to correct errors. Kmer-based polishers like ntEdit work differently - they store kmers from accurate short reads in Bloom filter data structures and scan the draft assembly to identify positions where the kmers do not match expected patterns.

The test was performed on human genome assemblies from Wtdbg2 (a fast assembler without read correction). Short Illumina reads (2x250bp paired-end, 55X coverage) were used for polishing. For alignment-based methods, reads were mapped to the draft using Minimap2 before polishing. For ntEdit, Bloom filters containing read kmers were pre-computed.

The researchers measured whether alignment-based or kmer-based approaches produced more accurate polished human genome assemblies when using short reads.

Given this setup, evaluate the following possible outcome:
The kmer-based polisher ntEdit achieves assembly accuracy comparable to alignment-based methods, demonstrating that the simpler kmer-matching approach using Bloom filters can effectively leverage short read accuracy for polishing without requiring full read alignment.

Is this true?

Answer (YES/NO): NO